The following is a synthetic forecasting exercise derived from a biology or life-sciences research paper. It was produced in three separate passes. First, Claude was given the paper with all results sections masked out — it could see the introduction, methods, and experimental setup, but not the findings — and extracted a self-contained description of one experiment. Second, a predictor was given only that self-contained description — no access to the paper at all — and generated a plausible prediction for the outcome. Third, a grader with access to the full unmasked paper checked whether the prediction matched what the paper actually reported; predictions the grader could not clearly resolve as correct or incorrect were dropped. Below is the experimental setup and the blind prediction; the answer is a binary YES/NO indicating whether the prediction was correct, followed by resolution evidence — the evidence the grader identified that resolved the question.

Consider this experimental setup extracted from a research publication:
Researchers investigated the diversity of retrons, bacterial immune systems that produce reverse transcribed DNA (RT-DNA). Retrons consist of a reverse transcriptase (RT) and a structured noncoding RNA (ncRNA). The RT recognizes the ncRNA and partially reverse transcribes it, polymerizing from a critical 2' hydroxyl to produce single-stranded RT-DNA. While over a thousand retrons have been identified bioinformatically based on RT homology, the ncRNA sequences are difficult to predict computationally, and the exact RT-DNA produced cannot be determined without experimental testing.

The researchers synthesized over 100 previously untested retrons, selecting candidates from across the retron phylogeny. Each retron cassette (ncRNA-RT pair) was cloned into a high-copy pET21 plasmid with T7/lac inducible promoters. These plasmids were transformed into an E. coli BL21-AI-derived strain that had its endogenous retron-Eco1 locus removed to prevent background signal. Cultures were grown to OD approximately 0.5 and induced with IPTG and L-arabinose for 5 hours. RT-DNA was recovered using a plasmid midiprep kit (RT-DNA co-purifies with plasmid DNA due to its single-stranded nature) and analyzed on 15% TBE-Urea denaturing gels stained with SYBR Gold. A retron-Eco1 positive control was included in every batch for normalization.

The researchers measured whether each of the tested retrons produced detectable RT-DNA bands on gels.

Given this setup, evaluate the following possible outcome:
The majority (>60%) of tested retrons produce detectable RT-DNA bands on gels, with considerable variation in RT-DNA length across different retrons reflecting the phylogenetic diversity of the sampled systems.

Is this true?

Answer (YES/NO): YES